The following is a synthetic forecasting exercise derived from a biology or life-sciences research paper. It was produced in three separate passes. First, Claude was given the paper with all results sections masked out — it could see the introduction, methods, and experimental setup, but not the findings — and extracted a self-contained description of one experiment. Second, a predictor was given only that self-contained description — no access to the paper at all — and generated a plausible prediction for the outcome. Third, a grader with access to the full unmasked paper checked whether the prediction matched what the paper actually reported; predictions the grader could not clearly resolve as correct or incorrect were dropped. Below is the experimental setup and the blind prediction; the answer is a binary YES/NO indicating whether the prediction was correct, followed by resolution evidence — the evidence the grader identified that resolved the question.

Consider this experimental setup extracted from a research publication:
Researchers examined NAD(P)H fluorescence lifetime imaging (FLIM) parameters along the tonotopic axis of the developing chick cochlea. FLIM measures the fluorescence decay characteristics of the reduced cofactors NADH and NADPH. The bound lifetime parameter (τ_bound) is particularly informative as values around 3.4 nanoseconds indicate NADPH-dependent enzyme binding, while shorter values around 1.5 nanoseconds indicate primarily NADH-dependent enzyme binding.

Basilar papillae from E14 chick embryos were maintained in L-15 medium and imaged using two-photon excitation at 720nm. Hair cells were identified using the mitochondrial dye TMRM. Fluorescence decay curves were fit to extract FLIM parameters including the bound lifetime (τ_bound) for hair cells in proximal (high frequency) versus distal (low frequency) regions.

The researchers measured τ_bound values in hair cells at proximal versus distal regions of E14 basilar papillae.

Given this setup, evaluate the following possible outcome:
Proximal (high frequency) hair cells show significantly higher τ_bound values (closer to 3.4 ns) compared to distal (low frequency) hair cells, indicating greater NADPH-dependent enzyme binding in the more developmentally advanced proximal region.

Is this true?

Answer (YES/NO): YES